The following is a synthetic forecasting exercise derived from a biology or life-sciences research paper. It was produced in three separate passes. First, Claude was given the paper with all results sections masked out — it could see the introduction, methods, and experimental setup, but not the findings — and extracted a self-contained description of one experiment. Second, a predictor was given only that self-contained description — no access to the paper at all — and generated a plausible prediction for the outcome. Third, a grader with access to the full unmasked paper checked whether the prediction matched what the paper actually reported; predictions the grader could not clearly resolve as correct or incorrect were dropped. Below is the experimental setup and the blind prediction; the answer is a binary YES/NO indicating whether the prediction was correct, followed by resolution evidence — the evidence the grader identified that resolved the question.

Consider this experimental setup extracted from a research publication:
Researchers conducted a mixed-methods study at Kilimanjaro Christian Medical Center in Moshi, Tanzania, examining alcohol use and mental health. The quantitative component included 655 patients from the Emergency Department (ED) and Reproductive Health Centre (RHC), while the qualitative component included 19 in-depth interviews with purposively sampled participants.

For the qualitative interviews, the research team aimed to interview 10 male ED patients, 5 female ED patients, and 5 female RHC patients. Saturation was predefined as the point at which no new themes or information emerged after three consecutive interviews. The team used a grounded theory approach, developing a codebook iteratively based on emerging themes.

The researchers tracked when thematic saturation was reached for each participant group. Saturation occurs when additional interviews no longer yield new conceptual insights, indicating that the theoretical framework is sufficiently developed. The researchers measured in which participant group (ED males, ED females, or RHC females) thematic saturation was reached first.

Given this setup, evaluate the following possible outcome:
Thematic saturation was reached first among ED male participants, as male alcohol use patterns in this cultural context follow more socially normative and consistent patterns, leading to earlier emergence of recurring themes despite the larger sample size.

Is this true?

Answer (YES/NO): YES